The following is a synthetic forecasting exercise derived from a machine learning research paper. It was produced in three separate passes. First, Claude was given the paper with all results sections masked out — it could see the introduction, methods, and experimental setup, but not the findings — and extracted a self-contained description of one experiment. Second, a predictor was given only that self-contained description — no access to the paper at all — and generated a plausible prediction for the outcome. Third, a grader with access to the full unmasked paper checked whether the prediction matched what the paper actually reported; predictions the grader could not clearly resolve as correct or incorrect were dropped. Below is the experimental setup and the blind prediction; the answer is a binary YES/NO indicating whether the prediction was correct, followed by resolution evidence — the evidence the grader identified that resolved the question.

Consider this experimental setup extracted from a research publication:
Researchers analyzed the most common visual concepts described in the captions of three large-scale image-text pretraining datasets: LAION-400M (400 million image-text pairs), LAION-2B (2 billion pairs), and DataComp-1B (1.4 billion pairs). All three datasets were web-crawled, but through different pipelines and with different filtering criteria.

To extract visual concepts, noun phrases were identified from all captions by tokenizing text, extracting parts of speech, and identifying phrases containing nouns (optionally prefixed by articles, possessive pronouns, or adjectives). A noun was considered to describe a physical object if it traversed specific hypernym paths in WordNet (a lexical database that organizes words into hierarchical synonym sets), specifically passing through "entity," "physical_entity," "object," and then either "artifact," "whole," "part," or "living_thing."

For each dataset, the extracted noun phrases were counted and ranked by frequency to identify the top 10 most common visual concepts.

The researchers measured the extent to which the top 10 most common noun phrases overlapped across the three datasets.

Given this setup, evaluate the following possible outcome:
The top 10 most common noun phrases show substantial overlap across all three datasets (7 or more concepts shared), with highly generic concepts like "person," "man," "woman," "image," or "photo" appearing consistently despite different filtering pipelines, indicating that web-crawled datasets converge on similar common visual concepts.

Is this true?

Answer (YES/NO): NO